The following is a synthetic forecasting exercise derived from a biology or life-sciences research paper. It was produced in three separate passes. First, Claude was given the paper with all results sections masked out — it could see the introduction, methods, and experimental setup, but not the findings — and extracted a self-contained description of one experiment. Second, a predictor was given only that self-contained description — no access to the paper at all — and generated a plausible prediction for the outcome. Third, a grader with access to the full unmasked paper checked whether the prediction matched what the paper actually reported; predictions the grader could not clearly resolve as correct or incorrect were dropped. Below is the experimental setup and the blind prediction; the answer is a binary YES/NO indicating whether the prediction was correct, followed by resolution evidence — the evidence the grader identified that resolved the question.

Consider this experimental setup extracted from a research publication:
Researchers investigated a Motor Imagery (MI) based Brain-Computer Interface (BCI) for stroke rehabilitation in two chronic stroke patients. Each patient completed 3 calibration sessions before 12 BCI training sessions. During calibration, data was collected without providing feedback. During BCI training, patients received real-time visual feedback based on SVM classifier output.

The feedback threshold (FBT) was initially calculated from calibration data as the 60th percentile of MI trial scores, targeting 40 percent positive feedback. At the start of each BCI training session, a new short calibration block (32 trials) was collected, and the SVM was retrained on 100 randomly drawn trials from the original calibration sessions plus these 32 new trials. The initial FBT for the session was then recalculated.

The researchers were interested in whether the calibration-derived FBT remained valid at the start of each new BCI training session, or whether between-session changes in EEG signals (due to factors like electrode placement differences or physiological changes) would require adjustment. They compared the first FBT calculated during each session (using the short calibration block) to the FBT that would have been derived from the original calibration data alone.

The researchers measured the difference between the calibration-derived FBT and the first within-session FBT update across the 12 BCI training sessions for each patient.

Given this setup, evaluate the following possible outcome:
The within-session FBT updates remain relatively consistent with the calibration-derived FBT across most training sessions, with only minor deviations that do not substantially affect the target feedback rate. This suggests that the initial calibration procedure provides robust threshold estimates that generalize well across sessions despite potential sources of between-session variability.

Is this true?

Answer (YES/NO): NO